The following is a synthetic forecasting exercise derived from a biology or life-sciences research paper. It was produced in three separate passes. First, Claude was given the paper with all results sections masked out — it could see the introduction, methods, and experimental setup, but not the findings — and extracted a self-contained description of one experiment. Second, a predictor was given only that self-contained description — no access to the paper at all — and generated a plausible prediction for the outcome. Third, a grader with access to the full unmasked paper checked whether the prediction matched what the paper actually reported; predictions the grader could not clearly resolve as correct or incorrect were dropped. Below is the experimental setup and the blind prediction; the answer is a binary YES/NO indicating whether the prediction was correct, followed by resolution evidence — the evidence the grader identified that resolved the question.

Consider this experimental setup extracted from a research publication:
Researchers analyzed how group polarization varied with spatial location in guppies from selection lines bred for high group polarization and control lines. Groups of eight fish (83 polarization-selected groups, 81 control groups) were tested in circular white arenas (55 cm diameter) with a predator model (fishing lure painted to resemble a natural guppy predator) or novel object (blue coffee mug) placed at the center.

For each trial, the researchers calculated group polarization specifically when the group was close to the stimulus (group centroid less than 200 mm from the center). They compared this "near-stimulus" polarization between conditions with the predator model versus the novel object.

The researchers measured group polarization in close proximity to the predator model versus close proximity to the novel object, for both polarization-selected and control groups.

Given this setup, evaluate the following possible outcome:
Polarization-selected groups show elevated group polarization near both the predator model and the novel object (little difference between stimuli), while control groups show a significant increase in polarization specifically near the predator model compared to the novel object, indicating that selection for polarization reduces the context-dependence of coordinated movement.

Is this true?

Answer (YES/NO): NO